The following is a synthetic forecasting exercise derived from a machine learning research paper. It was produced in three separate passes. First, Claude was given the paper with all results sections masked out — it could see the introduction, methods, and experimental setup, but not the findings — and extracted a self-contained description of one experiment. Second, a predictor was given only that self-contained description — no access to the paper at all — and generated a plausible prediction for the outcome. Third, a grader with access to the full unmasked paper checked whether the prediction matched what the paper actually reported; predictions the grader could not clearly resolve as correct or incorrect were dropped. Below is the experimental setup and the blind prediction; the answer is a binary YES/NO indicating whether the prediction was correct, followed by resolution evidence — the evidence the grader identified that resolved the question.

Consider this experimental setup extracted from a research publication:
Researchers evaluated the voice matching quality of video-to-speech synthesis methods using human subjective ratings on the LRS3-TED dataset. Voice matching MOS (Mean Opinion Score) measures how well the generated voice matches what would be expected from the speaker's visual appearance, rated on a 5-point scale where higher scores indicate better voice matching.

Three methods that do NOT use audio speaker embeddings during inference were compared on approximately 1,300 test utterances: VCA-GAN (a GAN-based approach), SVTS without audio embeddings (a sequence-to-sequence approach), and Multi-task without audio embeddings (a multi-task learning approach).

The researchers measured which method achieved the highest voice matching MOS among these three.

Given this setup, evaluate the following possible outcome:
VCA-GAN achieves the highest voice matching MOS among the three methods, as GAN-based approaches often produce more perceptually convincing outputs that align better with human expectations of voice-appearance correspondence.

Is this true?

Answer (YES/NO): NO